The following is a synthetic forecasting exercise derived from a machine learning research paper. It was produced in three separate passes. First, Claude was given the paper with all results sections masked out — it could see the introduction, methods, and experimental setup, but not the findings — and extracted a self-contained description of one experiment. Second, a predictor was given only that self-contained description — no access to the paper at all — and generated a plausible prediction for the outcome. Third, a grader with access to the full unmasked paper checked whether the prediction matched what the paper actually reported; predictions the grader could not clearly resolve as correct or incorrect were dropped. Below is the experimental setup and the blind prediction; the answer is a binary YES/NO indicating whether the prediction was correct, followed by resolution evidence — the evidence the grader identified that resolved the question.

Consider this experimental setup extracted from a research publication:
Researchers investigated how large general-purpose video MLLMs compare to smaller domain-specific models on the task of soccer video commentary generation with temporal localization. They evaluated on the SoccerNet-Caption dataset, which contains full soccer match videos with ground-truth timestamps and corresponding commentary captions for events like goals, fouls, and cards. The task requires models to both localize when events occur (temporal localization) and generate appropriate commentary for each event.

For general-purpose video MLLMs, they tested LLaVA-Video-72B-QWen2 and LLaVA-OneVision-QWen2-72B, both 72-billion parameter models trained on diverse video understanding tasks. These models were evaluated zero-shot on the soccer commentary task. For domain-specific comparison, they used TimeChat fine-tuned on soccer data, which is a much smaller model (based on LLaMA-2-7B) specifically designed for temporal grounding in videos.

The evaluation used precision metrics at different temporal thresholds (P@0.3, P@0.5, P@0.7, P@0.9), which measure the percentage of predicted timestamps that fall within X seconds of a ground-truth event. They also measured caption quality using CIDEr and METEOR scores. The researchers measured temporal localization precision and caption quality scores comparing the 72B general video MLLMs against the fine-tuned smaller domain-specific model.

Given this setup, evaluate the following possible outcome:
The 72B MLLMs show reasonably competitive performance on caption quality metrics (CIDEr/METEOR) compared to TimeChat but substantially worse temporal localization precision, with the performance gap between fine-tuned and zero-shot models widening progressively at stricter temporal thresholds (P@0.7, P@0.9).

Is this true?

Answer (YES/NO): NO